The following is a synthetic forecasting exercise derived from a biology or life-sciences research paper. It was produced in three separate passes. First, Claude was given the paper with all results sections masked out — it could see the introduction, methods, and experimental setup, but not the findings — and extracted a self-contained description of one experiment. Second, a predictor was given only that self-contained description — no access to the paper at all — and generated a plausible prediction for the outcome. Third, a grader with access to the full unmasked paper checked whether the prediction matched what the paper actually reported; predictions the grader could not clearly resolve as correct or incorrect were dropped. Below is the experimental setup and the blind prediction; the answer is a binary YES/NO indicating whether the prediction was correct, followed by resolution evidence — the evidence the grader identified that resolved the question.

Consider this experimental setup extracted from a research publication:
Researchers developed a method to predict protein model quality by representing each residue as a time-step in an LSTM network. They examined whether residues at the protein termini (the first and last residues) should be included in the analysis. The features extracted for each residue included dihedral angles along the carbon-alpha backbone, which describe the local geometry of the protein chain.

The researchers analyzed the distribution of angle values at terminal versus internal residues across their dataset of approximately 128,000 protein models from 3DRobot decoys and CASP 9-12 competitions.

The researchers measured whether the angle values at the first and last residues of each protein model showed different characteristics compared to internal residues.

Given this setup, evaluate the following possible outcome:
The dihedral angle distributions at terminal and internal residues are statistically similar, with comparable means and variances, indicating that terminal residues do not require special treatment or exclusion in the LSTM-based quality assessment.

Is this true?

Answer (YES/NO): NO